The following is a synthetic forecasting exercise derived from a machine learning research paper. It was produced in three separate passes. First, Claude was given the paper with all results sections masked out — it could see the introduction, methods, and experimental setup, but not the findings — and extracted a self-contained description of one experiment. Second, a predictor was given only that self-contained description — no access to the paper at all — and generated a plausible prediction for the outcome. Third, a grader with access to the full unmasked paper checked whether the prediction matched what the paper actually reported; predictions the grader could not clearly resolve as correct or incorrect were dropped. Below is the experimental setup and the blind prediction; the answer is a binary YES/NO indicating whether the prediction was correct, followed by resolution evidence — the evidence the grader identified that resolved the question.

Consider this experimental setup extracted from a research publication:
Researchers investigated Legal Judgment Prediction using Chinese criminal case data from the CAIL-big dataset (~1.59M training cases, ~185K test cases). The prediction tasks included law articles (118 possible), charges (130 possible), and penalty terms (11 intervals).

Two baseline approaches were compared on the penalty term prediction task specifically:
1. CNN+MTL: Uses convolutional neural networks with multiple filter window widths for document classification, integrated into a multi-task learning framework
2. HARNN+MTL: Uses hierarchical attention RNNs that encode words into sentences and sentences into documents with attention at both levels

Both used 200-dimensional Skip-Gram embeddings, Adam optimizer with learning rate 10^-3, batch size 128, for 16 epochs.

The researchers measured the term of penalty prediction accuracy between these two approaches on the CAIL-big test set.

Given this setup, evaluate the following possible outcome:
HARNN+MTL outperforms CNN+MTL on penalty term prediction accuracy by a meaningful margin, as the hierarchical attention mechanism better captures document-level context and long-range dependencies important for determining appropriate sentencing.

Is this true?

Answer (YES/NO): YES